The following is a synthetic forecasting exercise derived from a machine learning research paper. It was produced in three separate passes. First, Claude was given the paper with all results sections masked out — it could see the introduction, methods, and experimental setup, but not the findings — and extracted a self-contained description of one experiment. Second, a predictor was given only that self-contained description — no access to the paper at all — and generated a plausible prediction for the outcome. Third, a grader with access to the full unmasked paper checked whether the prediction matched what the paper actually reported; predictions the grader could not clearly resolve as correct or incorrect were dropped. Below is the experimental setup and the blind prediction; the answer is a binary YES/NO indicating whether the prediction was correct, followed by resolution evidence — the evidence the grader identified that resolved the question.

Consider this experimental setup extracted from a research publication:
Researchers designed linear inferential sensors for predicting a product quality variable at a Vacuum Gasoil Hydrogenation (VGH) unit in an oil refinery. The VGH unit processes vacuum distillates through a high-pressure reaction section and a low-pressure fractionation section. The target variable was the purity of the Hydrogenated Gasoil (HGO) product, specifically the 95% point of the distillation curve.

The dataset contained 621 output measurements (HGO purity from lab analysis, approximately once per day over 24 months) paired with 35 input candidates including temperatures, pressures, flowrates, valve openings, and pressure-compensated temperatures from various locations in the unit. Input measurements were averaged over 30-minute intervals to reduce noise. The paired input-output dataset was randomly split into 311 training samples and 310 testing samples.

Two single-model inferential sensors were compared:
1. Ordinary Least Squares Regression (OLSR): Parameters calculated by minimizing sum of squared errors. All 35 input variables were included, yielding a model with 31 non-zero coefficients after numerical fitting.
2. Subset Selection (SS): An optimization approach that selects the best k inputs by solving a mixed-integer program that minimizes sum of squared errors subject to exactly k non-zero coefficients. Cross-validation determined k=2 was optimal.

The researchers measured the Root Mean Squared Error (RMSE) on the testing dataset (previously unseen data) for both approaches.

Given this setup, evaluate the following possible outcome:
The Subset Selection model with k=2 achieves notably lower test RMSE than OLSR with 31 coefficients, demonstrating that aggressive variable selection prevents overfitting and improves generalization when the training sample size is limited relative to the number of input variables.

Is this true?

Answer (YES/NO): YES